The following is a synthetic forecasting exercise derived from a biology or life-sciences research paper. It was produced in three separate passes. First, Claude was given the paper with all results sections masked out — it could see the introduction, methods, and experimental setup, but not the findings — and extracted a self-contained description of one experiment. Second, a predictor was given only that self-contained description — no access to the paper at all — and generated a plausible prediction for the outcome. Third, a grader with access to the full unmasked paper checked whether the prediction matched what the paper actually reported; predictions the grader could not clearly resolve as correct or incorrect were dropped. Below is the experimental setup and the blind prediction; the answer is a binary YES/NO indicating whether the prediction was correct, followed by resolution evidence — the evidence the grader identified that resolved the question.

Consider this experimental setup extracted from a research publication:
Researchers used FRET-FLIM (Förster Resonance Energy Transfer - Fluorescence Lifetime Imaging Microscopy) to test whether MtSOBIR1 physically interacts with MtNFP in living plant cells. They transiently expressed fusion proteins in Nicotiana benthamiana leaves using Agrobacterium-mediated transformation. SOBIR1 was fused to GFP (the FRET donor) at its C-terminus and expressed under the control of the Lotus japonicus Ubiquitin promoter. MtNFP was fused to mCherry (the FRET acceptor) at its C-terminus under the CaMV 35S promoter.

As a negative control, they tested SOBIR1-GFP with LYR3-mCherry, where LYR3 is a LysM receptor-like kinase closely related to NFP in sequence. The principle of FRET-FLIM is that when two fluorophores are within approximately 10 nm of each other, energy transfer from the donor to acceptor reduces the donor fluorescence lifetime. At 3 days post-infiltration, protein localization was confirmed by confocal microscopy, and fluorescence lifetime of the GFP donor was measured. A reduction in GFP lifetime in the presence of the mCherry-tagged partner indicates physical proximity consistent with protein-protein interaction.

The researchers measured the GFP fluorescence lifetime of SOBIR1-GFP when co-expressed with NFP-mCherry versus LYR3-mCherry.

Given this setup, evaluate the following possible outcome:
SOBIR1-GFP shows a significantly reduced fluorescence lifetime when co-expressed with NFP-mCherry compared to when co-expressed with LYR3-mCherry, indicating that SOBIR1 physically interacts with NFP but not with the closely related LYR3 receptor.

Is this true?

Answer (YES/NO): YES